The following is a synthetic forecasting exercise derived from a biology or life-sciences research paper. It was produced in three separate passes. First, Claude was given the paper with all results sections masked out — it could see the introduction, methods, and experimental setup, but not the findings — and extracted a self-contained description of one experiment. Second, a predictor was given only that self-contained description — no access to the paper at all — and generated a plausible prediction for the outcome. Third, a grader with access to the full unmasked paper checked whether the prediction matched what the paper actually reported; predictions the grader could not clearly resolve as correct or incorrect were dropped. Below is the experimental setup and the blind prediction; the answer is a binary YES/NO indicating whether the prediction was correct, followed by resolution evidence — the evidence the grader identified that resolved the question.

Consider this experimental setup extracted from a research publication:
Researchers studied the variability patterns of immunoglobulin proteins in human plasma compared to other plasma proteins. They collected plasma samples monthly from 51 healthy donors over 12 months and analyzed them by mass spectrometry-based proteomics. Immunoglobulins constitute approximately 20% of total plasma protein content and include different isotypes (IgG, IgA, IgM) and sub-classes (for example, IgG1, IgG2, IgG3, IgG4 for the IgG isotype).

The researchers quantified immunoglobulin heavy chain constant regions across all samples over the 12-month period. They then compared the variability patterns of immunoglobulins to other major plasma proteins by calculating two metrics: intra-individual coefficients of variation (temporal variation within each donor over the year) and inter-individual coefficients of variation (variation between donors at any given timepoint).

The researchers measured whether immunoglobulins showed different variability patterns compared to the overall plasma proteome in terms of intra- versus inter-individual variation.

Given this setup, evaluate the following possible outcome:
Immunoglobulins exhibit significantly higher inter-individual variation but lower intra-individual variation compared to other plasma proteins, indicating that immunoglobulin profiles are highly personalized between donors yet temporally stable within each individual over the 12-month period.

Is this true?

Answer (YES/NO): YES